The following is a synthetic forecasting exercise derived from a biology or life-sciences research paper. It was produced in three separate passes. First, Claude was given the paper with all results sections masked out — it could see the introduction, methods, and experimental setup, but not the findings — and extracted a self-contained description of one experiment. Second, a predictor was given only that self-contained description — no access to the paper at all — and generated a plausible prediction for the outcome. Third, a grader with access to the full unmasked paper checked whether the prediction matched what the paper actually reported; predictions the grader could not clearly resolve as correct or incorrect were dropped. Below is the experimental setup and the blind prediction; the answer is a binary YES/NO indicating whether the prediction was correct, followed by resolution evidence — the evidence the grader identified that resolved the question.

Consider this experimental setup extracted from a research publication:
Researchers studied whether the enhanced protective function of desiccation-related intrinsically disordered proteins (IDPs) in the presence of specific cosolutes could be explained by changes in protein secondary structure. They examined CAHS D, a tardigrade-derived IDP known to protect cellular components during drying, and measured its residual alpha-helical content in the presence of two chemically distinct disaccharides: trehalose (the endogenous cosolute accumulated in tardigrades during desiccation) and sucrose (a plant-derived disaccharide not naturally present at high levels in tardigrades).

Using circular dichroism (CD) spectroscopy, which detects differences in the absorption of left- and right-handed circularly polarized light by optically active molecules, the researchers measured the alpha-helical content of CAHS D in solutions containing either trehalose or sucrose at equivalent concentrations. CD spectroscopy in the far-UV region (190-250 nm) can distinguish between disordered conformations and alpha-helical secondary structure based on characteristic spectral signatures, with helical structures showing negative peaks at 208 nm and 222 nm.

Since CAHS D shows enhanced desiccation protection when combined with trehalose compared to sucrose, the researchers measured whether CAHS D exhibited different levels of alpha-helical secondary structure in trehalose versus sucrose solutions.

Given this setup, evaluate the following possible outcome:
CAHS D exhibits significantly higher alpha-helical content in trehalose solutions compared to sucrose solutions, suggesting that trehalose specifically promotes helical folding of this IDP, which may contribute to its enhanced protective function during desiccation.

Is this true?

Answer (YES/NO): NO